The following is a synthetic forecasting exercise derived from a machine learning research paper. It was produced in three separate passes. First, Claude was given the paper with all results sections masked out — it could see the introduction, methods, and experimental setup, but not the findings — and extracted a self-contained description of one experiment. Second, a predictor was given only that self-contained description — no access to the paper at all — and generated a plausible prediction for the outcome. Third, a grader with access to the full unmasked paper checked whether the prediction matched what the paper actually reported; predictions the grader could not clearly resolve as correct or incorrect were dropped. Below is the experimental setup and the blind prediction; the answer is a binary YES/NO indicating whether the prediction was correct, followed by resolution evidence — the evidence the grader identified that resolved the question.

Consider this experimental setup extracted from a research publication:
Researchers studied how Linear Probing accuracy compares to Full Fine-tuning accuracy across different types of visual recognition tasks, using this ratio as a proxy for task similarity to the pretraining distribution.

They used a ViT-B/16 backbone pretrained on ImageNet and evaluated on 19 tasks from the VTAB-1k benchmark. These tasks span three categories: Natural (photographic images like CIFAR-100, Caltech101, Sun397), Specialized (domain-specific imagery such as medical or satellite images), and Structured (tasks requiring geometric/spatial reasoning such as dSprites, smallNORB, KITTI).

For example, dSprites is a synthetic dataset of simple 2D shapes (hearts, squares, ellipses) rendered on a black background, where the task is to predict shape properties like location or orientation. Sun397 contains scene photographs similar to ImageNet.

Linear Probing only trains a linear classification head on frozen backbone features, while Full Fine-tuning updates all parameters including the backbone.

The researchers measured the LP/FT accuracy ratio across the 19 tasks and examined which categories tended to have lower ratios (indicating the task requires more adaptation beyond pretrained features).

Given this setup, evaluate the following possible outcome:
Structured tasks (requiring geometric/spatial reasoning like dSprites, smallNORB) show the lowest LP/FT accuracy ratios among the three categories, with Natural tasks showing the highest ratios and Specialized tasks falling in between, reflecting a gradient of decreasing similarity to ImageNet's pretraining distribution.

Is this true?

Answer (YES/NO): NO